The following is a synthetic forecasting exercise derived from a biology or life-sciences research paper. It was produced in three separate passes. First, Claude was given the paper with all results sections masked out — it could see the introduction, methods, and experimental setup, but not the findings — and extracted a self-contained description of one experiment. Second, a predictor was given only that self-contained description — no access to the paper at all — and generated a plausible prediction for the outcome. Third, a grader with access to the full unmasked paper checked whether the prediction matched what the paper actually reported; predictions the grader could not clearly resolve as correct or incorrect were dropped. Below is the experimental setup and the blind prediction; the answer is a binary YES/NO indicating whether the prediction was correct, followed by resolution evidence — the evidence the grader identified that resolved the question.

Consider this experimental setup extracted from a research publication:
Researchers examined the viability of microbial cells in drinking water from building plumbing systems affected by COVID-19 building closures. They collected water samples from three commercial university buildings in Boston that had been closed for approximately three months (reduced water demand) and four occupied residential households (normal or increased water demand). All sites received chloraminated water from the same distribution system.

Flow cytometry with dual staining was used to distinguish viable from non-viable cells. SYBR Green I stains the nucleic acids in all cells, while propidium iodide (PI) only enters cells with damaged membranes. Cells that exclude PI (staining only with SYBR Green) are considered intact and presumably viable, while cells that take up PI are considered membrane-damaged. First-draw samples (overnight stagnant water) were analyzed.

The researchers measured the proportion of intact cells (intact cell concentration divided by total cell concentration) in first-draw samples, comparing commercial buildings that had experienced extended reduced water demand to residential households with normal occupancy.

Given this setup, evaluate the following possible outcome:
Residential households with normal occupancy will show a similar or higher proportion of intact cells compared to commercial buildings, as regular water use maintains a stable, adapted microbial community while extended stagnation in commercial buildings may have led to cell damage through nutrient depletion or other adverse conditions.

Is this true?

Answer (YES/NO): NO